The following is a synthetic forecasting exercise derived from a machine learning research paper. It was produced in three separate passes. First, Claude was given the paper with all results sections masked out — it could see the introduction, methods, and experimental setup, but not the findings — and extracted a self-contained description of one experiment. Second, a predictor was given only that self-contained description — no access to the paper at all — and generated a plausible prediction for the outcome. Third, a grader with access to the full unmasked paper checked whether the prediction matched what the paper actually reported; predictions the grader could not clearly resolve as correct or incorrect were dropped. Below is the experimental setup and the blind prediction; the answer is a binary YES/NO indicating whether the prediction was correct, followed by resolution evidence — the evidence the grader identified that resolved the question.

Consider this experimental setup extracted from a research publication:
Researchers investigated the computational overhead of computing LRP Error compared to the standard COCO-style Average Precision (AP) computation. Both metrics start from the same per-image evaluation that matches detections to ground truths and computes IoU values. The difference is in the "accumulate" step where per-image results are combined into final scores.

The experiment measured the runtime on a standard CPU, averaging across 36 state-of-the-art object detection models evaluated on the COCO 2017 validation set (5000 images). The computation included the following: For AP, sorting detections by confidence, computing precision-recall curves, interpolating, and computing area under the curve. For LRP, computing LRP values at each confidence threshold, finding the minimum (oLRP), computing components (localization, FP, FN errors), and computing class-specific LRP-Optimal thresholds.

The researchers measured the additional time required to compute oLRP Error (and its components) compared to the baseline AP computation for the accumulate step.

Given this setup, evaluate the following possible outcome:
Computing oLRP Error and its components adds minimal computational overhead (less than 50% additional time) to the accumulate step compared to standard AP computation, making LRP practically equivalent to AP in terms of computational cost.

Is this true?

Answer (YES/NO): YES